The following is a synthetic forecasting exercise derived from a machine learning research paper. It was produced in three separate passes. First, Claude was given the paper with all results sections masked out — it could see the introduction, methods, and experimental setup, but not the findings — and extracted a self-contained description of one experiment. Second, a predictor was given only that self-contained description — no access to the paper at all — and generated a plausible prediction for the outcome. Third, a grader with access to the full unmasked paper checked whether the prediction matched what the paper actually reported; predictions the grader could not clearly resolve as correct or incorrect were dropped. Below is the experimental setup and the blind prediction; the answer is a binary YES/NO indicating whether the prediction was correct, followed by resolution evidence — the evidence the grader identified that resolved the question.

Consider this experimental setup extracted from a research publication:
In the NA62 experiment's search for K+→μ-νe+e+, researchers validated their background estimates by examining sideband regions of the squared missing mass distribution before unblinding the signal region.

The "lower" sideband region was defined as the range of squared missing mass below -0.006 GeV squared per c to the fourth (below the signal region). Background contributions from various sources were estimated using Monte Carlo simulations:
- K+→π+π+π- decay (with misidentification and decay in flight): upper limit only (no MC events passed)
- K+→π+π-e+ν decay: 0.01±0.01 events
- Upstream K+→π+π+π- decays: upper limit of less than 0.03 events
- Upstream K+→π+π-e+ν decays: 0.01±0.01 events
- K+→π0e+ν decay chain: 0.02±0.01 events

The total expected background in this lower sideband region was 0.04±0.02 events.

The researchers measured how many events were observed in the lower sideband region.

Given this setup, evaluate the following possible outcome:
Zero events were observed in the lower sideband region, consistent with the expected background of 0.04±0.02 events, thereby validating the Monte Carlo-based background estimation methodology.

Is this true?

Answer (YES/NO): YES